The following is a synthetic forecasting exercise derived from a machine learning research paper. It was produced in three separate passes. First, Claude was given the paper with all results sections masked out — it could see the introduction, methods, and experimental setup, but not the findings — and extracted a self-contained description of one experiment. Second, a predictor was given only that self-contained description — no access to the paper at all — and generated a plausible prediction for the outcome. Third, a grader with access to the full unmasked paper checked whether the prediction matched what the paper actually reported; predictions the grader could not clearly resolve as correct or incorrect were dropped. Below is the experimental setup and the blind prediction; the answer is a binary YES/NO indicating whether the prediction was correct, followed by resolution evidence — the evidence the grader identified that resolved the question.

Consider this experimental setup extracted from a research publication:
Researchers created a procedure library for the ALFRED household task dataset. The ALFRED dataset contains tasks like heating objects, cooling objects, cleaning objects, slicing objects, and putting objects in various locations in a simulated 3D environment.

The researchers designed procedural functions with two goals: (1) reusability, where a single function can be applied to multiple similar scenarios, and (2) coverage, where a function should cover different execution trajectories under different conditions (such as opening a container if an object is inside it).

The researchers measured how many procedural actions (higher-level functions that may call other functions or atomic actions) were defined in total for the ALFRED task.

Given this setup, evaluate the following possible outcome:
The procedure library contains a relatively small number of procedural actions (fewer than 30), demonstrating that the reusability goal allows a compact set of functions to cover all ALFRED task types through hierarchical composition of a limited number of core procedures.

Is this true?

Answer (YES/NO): YES